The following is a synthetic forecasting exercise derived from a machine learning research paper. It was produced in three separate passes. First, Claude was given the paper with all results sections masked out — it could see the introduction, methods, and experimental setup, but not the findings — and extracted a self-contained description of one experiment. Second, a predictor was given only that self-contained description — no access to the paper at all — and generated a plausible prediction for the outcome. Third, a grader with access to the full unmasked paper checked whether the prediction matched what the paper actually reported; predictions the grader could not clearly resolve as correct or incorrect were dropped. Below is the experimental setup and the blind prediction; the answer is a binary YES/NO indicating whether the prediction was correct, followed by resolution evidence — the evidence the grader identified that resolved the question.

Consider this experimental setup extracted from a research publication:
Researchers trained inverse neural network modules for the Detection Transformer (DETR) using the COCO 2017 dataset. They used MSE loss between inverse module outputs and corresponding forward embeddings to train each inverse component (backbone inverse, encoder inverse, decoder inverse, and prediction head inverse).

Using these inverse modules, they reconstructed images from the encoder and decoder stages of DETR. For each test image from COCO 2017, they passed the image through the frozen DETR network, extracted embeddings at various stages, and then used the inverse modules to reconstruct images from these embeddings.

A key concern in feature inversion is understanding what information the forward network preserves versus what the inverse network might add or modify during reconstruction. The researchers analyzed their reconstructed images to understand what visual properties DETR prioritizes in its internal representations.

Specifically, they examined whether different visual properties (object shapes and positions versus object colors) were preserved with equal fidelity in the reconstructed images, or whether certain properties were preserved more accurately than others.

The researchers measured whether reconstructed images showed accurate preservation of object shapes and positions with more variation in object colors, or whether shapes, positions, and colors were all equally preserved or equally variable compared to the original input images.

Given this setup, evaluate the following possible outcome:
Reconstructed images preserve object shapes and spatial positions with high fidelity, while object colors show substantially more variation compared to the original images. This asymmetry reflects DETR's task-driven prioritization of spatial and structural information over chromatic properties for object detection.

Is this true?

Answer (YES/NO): YES